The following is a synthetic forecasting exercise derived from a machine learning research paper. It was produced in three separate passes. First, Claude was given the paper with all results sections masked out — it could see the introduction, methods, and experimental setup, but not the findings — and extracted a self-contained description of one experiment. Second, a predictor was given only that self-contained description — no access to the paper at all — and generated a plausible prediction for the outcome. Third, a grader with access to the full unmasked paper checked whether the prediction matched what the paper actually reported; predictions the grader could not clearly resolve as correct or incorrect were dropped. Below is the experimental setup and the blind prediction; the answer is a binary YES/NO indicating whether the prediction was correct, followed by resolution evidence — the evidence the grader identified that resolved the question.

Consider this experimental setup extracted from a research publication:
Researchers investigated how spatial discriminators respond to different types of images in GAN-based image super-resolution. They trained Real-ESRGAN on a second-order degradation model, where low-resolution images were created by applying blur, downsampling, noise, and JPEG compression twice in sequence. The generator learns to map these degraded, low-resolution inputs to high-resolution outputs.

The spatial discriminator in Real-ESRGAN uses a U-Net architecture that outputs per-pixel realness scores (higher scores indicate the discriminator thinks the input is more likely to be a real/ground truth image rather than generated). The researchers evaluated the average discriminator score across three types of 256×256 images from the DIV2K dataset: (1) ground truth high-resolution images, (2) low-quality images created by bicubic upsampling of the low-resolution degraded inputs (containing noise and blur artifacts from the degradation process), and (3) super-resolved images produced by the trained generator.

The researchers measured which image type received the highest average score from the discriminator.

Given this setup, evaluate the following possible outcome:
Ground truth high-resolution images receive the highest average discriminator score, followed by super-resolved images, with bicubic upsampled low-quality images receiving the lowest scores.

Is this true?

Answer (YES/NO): NO